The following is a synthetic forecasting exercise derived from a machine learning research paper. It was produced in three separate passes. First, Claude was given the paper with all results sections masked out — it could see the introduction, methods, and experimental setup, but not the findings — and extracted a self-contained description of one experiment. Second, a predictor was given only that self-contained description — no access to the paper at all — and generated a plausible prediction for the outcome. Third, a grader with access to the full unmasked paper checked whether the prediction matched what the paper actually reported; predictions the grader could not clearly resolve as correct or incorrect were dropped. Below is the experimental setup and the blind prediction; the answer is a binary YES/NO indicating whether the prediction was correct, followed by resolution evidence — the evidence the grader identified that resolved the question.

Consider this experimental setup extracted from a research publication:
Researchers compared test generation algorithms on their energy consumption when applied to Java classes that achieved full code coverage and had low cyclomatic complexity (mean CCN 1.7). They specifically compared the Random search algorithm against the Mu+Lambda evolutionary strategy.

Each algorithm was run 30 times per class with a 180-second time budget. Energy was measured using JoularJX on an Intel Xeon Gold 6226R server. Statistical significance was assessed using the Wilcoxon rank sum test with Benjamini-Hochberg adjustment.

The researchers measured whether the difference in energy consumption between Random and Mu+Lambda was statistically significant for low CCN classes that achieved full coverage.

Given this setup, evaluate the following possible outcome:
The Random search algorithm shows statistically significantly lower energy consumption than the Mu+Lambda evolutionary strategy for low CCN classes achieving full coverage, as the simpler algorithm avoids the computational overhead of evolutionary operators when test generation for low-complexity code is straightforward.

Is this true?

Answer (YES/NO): YES